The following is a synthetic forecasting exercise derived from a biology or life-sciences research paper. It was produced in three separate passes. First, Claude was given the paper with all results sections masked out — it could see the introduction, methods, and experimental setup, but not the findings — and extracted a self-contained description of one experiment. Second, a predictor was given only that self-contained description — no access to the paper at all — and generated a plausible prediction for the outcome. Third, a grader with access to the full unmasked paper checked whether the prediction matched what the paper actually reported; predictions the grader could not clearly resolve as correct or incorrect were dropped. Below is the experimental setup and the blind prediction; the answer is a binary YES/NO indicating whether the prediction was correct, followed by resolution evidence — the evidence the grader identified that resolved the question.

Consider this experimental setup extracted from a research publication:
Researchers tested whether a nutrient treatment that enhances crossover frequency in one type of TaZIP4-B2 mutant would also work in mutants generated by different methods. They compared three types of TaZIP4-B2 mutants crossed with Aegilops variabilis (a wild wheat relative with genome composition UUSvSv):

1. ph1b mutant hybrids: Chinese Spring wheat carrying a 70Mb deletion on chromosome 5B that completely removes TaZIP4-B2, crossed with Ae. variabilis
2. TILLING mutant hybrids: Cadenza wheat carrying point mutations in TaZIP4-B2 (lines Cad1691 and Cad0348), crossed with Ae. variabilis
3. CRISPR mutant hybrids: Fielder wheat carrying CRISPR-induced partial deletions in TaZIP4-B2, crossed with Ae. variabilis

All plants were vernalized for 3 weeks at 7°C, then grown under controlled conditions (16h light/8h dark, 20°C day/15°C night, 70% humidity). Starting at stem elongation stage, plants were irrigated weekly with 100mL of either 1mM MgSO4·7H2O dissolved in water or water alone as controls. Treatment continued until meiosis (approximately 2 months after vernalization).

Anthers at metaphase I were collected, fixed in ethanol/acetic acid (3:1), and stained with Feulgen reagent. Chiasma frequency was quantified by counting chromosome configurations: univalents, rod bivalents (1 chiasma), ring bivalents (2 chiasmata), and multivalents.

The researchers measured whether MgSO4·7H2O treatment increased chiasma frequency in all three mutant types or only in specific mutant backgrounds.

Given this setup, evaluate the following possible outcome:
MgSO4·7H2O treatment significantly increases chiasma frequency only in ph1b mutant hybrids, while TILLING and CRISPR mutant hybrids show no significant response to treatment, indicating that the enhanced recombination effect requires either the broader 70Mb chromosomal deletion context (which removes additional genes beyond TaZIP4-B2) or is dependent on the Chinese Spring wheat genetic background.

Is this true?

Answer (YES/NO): NO